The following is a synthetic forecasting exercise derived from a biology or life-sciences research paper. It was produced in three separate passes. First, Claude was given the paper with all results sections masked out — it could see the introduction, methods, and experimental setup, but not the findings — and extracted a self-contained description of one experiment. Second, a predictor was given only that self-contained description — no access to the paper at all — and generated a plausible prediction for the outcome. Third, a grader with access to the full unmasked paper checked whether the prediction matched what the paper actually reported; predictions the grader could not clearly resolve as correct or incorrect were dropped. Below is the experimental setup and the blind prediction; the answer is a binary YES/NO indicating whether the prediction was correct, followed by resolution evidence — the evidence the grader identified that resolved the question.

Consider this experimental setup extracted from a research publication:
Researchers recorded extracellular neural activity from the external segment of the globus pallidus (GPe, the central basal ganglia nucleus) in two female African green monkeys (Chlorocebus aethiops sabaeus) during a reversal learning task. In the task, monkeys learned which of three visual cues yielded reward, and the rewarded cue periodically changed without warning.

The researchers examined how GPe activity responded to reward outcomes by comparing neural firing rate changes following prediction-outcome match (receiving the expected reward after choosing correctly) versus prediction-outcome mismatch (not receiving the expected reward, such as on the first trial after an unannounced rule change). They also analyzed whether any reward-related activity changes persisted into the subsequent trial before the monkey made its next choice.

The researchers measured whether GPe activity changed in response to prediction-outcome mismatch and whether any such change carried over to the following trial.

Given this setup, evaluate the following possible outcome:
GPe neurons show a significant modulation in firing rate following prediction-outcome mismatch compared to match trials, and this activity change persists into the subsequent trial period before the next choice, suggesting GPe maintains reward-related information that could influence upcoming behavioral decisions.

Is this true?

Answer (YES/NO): YES